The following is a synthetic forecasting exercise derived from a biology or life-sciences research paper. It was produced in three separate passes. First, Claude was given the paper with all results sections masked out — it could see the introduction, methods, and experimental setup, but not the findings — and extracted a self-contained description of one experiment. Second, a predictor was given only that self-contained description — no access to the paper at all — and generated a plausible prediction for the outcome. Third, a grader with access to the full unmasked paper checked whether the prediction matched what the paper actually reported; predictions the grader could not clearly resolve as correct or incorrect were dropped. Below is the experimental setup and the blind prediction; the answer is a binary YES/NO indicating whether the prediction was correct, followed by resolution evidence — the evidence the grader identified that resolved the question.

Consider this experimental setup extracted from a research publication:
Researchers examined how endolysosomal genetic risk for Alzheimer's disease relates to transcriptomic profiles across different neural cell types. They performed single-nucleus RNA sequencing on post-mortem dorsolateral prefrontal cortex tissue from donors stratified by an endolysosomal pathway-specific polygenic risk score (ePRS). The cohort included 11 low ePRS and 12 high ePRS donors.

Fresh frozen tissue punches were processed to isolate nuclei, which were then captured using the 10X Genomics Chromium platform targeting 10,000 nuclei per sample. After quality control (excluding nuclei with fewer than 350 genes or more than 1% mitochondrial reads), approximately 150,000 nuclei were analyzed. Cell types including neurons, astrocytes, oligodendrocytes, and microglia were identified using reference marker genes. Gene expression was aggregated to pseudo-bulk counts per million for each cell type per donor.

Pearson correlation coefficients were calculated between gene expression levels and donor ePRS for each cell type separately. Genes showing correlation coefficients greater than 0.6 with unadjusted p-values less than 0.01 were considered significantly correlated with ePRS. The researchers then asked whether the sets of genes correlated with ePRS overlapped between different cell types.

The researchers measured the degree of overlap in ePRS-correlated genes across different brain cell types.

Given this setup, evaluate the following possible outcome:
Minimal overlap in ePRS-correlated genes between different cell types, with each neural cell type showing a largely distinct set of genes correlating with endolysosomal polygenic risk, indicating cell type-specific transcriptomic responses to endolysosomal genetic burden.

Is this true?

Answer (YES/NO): YES